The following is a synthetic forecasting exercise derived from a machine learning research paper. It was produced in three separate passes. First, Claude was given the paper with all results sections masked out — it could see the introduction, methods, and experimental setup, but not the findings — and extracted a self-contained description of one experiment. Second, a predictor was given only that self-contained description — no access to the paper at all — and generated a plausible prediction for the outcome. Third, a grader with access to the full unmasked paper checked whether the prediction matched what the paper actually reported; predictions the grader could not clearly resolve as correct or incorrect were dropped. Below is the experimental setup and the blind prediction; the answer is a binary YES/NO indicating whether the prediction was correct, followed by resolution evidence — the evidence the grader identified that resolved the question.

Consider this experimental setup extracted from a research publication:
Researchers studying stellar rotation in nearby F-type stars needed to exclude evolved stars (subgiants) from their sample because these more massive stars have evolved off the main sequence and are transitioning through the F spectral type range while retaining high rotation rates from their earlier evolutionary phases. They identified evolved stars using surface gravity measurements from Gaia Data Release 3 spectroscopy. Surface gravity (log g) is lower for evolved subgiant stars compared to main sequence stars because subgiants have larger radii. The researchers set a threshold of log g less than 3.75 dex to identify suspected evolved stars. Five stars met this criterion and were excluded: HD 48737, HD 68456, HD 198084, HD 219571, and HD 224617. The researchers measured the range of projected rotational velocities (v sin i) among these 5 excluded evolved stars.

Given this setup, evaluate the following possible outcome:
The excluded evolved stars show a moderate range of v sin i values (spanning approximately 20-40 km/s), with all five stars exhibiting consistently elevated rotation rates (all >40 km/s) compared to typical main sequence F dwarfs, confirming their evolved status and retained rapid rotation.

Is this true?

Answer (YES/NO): NO